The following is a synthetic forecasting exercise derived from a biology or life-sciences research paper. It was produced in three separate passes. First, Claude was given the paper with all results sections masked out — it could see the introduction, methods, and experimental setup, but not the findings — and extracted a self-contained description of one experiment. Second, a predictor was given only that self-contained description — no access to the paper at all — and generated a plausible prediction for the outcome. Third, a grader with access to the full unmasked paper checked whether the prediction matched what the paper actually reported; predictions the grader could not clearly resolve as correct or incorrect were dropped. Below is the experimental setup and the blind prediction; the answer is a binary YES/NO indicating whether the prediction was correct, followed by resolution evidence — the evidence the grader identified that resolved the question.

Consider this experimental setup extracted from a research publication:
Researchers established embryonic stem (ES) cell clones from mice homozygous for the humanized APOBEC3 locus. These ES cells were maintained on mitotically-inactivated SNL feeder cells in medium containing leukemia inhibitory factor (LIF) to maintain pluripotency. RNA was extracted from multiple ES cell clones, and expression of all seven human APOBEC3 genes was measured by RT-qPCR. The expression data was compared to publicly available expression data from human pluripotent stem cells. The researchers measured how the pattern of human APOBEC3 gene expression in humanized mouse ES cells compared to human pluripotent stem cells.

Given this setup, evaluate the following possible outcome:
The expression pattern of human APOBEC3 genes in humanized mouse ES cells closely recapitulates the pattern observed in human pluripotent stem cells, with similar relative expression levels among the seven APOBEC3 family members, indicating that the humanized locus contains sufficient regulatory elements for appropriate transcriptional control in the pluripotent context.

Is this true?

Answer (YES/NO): NO